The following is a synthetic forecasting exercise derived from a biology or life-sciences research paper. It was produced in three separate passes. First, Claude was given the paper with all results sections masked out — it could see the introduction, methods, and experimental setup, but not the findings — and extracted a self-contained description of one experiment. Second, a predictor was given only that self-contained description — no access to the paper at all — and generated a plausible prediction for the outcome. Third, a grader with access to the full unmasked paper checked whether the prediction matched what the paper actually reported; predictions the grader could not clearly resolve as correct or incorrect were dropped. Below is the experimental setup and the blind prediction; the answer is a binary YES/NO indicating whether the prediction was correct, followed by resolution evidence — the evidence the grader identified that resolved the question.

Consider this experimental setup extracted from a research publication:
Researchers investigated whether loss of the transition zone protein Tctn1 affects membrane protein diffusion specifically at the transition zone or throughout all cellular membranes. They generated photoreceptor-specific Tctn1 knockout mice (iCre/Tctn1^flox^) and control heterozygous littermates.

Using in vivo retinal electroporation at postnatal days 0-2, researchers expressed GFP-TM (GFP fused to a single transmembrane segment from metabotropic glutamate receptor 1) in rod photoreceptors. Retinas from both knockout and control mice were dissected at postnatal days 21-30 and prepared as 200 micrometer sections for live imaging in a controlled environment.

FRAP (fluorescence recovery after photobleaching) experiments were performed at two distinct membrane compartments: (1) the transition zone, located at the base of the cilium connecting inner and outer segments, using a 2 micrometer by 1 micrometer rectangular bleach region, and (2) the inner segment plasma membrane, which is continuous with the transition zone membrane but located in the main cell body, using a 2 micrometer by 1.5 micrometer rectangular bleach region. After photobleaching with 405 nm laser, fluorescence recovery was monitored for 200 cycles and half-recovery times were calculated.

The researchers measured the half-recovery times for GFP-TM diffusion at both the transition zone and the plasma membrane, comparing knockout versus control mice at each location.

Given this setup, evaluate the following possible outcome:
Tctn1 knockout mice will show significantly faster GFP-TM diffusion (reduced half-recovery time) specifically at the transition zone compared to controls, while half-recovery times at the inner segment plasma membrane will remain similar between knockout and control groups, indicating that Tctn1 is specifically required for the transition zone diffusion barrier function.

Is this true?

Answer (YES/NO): YES